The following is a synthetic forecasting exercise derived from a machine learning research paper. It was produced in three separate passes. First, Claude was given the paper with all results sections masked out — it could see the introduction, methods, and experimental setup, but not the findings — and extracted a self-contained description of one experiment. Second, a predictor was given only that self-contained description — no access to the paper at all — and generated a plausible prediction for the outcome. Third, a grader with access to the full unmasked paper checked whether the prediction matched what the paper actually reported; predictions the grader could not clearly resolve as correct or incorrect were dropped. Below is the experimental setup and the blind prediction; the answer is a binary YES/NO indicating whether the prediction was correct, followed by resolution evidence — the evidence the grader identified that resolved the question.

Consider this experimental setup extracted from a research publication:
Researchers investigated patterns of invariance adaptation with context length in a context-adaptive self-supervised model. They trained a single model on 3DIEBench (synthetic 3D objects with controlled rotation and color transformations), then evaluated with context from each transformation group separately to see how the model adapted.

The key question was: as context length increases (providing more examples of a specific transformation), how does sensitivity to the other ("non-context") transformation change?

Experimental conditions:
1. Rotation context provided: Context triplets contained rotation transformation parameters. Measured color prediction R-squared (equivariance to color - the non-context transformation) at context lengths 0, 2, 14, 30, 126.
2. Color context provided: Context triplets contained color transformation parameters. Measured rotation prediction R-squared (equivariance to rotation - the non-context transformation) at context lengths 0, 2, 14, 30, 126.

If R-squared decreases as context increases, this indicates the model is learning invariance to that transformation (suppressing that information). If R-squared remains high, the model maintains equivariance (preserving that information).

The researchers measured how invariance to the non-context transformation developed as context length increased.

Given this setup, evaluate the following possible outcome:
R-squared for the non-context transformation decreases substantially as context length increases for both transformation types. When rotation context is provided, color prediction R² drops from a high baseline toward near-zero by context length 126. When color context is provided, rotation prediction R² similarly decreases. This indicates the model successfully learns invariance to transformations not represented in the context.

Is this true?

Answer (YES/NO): YES